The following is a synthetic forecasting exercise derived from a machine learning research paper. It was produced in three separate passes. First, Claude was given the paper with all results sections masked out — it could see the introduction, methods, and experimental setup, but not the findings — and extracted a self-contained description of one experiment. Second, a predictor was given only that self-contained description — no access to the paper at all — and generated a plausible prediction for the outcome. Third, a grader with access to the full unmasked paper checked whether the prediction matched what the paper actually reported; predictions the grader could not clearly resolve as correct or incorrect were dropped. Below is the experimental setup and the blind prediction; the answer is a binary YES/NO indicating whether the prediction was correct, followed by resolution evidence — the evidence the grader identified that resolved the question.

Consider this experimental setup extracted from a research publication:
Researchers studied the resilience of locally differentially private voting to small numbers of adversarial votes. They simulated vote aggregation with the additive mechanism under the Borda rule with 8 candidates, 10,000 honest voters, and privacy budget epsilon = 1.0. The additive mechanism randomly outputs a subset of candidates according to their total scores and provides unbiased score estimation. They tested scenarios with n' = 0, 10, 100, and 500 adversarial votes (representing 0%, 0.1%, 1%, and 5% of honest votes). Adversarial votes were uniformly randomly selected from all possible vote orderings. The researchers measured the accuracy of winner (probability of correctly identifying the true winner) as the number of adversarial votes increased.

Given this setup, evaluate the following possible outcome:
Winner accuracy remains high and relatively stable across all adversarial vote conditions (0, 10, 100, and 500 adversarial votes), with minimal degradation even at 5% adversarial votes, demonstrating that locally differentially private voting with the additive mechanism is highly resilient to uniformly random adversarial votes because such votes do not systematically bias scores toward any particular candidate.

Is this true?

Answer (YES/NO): NO